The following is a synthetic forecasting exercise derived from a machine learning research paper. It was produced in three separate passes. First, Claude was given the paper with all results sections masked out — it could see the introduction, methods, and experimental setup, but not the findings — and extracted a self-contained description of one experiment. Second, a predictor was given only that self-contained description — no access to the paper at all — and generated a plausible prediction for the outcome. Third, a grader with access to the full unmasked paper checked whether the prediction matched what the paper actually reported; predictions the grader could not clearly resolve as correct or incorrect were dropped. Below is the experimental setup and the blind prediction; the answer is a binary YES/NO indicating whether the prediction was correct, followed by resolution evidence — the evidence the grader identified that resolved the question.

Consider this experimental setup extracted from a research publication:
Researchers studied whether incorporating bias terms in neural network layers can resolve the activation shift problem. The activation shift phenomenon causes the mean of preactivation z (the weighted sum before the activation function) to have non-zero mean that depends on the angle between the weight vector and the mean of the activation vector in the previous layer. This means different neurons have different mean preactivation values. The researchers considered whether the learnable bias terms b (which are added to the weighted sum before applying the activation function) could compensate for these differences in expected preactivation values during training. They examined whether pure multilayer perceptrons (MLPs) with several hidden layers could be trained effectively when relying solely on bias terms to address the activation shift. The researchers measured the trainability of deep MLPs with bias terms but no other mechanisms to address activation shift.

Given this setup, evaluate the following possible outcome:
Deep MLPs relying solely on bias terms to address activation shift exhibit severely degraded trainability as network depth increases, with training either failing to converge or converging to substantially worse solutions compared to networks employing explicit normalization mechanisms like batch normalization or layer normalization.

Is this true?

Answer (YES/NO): YES